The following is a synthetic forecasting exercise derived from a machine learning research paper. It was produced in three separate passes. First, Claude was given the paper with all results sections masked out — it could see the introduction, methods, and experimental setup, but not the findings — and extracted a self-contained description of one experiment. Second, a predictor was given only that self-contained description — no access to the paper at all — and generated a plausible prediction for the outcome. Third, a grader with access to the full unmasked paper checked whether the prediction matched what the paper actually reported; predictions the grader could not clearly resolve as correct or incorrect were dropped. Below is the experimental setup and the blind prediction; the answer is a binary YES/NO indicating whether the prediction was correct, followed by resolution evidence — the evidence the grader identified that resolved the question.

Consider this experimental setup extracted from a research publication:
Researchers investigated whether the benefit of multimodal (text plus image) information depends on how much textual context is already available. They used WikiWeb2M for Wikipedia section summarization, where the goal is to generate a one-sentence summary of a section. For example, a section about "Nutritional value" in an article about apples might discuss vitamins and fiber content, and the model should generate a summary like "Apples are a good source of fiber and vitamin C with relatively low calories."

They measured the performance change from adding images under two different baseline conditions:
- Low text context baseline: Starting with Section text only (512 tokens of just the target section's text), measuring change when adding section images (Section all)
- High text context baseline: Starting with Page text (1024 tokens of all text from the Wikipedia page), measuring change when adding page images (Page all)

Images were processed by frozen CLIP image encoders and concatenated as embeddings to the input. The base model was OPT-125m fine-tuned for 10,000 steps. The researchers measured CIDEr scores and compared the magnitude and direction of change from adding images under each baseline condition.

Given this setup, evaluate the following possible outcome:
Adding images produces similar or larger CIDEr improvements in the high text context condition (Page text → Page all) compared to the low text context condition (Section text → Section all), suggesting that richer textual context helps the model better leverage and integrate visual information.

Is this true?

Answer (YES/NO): YES